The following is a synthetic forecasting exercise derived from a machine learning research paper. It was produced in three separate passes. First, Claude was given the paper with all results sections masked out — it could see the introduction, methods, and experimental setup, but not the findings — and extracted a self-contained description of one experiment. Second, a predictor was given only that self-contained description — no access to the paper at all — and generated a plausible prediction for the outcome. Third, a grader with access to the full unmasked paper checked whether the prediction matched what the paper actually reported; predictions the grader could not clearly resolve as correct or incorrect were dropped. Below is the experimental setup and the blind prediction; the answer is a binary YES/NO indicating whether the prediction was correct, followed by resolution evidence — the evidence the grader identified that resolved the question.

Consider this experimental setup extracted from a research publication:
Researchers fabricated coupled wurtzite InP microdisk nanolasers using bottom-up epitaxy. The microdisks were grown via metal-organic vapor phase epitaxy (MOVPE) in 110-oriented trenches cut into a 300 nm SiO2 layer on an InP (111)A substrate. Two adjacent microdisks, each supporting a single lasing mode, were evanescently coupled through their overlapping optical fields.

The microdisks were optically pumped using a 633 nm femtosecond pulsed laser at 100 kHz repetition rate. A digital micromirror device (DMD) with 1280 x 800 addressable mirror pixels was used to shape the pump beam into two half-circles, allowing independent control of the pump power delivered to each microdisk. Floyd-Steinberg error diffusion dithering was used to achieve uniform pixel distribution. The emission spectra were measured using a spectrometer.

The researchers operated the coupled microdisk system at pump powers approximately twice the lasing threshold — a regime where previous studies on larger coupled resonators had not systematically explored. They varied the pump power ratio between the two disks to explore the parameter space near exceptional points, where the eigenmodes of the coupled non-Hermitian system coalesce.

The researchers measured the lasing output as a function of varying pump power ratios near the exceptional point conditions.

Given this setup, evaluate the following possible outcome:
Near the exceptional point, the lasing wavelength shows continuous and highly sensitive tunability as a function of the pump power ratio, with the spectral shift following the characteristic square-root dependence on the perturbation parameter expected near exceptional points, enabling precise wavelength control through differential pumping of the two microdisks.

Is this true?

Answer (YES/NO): NO